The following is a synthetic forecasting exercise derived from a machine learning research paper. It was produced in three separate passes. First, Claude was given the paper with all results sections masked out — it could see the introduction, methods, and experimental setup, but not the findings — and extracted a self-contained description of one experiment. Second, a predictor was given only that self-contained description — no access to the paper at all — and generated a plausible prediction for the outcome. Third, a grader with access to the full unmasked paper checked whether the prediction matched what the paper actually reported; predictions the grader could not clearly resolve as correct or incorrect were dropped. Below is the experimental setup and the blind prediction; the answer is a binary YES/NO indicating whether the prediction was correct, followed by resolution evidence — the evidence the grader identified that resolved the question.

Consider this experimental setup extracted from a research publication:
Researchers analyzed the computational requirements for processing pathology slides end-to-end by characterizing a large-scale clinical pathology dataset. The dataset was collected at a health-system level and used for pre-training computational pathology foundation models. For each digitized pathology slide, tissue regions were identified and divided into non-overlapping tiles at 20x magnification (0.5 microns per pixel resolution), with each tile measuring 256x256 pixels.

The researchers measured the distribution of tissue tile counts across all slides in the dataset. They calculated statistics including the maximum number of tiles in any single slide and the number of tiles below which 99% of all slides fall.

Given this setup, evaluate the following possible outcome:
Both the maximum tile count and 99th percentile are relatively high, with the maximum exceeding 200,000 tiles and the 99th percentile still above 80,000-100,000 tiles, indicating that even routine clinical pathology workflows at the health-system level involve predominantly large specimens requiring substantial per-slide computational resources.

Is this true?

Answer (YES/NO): NO